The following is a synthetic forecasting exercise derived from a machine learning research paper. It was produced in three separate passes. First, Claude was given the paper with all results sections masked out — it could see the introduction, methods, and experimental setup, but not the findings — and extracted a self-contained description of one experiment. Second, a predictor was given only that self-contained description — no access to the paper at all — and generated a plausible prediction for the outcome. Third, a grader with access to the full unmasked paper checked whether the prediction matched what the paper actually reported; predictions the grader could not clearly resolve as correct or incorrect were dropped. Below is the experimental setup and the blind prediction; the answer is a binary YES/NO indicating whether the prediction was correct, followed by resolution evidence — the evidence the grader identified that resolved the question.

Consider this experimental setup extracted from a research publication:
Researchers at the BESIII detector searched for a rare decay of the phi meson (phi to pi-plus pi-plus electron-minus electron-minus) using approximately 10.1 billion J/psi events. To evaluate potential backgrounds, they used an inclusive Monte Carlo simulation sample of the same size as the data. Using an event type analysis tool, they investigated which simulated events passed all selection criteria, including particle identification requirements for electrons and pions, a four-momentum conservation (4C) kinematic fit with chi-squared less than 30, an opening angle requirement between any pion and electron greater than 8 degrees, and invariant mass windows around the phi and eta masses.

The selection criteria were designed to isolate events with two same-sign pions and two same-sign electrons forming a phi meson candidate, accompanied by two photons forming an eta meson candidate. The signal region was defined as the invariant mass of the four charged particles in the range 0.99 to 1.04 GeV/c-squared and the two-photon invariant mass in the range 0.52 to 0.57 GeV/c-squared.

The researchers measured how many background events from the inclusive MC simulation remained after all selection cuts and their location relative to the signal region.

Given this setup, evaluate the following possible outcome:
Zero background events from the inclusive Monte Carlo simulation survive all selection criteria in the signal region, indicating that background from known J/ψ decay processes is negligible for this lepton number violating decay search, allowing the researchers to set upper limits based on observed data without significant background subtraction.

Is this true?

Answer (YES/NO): YES